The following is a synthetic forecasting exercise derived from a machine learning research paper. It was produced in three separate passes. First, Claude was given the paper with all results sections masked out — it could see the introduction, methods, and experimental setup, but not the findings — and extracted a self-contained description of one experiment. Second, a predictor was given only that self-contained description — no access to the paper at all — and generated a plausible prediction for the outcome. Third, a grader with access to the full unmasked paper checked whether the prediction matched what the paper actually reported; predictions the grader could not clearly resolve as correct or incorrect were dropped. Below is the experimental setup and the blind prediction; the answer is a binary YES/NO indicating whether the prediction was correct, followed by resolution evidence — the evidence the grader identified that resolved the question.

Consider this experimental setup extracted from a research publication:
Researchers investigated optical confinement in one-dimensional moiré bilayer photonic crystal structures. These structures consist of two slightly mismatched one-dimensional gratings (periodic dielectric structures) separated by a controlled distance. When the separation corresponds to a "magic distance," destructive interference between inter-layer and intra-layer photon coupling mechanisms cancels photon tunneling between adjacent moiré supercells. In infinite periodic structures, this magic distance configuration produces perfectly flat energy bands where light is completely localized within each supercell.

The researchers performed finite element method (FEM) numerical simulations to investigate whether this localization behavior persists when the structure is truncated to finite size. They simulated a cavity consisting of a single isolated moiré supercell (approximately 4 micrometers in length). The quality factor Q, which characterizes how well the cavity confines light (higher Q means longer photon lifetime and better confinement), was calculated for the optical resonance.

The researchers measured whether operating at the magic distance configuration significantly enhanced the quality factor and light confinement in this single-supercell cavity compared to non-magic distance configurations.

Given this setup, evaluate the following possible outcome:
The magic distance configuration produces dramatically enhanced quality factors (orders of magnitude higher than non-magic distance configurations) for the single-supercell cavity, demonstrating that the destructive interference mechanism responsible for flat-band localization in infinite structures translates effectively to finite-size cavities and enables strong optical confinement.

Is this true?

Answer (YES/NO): NO